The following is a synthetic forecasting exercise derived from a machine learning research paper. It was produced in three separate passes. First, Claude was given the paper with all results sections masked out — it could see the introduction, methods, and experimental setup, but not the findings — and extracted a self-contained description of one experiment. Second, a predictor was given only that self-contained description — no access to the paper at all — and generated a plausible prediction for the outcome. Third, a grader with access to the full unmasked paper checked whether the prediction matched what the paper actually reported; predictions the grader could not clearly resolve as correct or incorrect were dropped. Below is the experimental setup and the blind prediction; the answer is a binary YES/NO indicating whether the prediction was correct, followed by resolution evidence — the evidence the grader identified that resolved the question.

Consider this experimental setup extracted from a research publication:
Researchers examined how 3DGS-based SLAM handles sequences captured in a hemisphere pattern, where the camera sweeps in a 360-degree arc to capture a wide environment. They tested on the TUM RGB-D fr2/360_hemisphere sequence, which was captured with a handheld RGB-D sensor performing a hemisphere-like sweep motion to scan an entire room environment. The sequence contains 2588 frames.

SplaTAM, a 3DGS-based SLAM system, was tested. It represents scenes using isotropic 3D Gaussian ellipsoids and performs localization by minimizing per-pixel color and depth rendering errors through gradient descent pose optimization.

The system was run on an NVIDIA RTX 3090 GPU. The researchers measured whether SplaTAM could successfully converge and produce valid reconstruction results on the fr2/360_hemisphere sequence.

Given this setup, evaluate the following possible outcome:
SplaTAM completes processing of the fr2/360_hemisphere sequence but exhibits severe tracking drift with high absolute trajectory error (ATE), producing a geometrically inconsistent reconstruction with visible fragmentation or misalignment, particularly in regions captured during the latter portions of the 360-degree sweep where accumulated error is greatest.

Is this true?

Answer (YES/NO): NO